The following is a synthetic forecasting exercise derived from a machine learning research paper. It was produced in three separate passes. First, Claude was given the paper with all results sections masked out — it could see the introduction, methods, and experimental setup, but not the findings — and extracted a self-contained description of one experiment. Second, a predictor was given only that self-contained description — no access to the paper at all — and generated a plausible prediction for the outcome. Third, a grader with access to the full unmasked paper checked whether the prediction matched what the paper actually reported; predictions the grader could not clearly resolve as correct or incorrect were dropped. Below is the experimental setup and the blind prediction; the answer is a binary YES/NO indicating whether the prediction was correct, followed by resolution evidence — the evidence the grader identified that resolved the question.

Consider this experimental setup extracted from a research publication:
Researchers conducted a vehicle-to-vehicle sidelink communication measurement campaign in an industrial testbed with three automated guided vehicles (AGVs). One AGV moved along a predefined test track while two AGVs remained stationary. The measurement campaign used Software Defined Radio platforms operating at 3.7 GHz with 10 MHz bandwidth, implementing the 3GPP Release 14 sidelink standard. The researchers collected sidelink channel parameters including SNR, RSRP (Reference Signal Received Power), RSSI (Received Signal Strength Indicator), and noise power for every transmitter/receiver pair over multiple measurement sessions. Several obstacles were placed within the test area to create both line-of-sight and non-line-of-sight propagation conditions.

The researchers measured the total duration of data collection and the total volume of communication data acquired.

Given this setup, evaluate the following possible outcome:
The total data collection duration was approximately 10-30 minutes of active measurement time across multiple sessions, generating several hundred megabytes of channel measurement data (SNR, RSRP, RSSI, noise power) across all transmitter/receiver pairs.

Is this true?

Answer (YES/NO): NO